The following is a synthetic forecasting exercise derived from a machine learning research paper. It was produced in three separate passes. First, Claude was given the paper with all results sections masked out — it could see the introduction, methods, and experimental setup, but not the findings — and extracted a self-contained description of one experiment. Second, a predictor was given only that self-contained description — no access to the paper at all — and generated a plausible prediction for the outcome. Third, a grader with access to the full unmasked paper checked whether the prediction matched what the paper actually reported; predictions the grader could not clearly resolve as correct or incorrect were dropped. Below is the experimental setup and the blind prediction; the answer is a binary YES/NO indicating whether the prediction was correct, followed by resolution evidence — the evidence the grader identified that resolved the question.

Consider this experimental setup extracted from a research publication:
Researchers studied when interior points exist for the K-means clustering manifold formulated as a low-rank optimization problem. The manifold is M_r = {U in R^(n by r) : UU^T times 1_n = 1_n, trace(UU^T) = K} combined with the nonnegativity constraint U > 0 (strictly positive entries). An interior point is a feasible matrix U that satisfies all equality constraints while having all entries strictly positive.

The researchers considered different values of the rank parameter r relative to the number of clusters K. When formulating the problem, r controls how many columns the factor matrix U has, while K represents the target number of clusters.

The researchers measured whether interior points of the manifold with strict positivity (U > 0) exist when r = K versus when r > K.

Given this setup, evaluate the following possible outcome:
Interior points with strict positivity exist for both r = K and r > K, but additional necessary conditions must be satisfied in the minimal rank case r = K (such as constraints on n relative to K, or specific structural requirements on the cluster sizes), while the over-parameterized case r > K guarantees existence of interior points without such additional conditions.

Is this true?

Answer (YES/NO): NO